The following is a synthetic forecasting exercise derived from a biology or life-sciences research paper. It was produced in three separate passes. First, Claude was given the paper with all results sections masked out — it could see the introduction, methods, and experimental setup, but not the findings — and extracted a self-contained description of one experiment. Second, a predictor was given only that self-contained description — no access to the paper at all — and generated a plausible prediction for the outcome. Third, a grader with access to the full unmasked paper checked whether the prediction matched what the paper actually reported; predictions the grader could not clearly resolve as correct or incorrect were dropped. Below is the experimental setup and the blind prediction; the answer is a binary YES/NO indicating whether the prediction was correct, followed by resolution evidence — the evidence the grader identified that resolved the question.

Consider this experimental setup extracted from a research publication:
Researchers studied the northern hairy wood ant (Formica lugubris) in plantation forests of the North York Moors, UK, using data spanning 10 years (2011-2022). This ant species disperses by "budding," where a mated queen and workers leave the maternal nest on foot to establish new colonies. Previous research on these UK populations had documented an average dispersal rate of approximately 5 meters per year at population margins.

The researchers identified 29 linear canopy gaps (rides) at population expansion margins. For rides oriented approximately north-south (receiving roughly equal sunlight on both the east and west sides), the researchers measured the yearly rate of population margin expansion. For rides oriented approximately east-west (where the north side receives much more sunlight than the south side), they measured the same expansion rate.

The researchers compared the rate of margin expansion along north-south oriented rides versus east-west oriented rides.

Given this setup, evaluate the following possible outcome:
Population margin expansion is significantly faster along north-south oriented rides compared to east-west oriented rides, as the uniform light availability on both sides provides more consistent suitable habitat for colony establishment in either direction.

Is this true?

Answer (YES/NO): NO